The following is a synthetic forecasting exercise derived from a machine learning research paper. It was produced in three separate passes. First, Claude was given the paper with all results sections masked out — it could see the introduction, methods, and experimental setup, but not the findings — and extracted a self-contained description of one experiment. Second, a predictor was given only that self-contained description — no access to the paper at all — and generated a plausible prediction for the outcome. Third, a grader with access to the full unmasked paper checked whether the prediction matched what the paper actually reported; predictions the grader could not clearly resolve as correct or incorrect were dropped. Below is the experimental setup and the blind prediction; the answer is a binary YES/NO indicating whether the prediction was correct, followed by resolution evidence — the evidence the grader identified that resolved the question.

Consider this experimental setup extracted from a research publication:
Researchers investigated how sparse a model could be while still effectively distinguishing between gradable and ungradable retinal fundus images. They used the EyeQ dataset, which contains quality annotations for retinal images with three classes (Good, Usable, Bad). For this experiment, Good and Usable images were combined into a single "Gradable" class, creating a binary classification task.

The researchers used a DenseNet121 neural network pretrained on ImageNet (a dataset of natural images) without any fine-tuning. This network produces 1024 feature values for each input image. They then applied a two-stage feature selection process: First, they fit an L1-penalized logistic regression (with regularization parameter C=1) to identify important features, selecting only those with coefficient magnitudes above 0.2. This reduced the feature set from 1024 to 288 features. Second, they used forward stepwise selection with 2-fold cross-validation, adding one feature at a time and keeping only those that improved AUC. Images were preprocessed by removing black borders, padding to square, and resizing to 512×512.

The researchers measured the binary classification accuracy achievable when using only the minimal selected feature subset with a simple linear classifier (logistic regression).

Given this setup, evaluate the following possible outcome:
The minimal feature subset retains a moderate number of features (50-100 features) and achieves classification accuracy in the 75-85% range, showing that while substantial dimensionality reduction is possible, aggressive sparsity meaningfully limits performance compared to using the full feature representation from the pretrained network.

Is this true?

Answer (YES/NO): NO